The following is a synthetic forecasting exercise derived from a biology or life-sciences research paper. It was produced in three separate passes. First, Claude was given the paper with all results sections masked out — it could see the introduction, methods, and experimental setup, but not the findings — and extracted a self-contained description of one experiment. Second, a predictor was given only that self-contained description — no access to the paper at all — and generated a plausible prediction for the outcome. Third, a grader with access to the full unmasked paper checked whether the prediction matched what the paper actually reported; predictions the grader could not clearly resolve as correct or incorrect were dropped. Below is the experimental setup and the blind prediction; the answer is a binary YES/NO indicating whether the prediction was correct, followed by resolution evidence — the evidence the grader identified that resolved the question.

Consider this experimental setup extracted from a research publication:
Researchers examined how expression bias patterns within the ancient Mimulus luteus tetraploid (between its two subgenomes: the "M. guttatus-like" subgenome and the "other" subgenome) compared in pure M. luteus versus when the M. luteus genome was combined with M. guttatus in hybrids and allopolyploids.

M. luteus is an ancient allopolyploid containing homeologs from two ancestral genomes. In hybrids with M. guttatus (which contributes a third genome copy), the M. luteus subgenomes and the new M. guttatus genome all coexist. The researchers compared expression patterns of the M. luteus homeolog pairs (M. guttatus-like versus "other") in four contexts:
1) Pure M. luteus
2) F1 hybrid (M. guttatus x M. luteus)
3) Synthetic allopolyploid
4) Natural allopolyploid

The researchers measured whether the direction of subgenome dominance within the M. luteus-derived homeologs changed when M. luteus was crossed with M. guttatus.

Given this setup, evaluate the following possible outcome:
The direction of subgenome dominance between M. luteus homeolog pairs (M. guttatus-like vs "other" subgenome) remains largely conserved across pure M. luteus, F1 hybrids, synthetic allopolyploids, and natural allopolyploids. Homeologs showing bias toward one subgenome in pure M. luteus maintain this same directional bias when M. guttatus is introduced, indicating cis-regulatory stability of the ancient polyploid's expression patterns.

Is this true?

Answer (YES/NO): NO